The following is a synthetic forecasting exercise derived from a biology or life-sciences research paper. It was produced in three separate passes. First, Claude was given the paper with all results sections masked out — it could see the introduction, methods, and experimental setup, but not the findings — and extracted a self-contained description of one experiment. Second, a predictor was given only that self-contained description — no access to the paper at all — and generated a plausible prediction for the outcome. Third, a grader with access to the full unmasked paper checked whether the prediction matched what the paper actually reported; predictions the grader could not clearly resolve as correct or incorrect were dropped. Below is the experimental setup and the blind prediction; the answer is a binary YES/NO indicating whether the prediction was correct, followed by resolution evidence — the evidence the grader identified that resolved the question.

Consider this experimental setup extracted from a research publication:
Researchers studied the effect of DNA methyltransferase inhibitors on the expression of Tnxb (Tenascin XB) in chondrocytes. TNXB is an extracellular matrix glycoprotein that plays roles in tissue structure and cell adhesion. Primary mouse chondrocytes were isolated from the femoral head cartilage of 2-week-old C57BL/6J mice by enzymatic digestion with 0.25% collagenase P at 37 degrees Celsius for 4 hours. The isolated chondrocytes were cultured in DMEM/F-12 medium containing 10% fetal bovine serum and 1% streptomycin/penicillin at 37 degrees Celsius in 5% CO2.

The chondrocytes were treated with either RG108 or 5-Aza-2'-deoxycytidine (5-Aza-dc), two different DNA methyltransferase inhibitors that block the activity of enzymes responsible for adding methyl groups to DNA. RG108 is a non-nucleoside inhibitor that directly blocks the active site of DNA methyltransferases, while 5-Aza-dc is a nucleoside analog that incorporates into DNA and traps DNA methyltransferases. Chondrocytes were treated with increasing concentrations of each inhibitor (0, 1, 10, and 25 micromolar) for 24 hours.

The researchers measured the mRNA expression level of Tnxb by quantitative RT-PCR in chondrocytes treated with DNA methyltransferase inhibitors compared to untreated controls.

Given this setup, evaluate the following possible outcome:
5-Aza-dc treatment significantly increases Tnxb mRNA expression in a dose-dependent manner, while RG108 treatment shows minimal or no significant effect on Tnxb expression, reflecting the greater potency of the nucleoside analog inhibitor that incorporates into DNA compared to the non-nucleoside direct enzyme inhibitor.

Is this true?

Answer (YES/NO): NO